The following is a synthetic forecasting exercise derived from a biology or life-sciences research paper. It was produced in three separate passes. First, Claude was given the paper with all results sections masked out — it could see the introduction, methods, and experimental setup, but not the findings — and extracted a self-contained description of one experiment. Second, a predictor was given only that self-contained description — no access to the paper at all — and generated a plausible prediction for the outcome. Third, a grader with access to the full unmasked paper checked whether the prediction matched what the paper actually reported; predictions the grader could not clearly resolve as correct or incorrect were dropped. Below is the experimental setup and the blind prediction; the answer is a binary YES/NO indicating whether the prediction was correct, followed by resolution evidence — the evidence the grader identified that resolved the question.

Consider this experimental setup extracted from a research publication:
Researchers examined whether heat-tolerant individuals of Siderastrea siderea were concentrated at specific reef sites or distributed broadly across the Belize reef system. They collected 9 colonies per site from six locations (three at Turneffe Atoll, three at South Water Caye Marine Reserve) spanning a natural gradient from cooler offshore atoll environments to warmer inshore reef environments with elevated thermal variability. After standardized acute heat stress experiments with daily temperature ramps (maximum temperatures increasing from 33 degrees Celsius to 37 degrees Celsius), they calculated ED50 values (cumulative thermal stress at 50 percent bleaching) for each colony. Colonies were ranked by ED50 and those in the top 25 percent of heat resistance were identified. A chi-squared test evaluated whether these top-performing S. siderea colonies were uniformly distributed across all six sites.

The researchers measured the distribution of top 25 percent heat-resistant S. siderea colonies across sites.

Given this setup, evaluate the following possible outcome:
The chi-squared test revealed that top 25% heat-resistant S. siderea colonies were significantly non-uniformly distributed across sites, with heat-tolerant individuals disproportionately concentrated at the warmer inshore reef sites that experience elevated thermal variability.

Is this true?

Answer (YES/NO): NO